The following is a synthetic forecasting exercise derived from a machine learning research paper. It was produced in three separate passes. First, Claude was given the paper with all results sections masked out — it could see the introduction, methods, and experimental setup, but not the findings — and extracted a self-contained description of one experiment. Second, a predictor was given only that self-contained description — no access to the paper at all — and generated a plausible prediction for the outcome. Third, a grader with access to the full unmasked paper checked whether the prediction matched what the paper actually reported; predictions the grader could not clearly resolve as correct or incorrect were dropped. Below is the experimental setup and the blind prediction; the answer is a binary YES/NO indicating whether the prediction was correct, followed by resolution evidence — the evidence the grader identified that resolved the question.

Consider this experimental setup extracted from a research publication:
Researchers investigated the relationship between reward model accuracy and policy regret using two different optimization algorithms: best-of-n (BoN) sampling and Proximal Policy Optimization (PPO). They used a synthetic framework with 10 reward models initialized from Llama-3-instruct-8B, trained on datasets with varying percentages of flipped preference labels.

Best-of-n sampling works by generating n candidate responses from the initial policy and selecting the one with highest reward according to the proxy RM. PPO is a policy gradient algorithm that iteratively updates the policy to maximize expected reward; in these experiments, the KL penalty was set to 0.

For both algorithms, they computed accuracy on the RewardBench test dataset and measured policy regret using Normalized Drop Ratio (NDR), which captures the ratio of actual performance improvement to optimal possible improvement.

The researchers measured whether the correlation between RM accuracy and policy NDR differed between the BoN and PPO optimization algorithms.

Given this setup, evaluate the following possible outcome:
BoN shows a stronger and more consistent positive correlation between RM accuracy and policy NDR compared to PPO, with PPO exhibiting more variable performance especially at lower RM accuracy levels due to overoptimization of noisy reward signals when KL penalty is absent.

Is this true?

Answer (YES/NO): NO